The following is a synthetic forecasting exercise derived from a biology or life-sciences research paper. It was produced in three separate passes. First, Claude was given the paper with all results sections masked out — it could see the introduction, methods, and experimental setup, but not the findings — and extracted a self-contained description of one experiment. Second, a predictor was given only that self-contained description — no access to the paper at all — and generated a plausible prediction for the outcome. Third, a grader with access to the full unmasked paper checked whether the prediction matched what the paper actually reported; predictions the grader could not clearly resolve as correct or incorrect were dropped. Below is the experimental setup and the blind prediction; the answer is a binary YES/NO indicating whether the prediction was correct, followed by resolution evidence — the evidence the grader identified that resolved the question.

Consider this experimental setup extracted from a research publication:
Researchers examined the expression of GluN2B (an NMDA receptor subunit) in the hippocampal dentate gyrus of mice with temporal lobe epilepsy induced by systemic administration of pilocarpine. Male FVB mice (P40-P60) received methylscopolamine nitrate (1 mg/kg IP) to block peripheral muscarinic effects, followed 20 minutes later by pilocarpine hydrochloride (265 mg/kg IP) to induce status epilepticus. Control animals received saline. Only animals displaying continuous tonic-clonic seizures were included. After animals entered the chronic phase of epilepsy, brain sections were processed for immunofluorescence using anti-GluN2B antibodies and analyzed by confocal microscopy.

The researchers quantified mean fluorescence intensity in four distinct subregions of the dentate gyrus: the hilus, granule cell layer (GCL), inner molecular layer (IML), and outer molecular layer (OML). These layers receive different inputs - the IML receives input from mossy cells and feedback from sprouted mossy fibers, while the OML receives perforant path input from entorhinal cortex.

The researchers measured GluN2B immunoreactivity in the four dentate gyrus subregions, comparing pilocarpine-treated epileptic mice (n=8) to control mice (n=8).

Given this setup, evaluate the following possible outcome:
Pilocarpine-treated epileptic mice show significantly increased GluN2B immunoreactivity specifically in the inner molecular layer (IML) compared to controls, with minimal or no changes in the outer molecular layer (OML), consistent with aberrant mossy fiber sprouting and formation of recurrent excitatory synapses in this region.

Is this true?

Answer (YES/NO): NO